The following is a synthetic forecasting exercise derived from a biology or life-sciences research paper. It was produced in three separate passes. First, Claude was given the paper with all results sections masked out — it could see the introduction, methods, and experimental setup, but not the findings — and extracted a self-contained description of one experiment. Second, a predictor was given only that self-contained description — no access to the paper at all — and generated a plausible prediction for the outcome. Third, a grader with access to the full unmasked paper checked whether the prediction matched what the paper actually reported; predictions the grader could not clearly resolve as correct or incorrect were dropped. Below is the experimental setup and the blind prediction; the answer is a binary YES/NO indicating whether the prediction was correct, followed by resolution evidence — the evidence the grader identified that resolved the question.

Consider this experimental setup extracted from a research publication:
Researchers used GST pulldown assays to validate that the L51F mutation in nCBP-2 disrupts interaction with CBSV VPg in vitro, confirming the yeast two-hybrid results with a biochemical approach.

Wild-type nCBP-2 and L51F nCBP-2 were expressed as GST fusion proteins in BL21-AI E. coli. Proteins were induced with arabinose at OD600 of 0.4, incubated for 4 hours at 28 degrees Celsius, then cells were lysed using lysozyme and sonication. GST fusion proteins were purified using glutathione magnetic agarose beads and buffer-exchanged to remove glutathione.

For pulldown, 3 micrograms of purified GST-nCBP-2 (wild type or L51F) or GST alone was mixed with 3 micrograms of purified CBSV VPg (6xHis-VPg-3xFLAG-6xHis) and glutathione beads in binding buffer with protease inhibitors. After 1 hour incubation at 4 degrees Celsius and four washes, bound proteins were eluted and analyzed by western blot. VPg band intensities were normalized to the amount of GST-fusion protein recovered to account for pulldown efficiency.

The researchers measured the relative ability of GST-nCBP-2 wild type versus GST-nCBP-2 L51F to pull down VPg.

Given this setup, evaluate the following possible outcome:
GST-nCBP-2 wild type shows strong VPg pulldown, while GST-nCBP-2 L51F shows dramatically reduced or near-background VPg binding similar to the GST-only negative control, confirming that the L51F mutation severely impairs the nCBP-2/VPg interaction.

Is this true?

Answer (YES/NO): YES